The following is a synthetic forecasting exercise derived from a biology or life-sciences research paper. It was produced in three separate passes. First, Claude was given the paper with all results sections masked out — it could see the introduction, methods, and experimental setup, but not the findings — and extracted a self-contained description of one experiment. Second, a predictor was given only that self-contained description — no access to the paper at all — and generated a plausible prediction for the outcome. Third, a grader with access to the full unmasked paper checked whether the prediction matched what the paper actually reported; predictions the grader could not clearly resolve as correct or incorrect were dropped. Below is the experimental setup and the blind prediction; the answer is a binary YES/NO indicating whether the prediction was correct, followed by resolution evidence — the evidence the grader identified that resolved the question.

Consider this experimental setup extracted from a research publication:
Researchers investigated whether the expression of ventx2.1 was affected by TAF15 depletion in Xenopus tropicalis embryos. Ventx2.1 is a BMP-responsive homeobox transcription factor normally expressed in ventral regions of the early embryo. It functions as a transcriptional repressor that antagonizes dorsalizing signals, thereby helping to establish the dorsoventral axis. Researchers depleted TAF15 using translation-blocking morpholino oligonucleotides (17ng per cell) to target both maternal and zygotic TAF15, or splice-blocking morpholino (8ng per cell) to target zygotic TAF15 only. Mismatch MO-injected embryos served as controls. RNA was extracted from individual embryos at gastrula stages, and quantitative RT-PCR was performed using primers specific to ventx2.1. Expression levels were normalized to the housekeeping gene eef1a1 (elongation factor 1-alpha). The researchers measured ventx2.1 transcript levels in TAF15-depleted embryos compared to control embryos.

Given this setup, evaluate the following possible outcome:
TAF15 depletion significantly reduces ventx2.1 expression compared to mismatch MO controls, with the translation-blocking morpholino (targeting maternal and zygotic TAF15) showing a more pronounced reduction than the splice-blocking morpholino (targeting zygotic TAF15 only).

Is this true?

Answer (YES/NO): NO